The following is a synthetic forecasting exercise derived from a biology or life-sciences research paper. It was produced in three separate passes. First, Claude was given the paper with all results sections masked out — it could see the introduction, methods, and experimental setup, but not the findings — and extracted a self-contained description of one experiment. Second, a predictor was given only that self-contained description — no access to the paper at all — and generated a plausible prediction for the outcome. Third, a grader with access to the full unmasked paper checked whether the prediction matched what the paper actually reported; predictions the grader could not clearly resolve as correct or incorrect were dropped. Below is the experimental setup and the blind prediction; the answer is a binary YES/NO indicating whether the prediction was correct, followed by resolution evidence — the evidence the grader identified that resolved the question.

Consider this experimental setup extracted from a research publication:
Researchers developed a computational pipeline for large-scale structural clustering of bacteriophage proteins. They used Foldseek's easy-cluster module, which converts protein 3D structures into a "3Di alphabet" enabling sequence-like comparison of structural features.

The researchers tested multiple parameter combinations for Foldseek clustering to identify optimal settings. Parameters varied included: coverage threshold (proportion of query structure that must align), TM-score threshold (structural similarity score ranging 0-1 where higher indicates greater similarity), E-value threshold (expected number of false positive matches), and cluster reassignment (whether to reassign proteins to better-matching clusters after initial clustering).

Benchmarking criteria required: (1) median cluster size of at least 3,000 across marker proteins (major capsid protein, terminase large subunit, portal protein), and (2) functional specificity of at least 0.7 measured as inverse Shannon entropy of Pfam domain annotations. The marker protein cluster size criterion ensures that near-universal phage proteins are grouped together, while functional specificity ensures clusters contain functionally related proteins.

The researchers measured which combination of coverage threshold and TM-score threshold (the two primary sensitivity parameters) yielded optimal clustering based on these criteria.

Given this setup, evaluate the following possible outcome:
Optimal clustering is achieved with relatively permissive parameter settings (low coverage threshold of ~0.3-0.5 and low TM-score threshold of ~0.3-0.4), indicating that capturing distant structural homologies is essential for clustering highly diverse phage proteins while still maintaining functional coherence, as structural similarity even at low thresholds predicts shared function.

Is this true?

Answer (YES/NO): YES